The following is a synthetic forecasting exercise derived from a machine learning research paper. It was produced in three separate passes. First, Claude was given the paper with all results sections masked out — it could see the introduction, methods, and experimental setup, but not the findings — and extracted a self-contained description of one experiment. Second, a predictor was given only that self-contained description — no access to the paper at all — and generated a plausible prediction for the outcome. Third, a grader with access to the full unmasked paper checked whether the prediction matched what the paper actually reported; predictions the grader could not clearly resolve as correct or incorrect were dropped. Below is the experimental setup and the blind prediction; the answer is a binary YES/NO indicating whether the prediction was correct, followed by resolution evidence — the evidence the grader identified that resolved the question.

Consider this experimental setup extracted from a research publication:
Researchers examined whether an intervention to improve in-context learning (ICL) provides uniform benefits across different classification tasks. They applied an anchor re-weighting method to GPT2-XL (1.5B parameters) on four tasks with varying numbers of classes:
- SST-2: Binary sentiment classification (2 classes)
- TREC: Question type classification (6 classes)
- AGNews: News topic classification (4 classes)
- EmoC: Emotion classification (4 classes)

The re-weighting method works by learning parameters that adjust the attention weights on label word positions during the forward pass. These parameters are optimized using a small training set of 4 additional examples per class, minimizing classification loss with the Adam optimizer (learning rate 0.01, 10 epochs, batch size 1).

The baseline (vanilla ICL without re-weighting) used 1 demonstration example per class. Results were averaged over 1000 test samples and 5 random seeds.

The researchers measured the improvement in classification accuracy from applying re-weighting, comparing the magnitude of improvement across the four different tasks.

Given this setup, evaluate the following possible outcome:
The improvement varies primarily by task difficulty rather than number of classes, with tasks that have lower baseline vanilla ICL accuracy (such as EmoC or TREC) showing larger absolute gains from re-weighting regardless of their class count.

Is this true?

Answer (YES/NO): NO